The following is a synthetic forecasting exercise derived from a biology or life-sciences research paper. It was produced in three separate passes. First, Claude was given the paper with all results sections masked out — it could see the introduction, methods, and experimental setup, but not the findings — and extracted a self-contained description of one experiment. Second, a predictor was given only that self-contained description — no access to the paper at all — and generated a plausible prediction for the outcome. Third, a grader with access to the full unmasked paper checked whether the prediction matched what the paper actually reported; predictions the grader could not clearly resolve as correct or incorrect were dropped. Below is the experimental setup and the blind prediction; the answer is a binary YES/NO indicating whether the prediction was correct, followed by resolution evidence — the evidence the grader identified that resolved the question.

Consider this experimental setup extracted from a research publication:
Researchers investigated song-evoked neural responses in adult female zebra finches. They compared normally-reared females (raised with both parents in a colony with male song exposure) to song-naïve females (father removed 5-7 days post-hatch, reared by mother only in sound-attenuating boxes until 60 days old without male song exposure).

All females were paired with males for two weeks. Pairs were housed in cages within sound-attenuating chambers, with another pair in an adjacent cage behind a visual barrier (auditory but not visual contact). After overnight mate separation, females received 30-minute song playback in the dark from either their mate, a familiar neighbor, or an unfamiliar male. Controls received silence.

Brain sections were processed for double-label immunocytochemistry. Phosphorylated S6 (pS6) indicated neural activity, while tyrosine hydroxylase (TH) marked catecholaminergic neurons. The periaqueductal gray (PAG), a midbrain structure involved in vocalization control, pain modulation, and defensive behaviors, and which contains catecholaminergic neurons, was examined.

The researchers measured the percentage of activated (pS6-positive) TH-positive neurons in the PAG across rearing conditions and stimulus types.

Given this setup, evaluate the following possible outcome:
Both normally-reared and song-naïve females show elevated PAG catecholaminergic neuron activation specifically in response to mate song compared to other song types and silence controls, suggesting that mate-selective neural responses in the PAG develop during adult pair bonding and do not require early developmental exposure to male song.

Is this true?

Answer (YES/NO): NO